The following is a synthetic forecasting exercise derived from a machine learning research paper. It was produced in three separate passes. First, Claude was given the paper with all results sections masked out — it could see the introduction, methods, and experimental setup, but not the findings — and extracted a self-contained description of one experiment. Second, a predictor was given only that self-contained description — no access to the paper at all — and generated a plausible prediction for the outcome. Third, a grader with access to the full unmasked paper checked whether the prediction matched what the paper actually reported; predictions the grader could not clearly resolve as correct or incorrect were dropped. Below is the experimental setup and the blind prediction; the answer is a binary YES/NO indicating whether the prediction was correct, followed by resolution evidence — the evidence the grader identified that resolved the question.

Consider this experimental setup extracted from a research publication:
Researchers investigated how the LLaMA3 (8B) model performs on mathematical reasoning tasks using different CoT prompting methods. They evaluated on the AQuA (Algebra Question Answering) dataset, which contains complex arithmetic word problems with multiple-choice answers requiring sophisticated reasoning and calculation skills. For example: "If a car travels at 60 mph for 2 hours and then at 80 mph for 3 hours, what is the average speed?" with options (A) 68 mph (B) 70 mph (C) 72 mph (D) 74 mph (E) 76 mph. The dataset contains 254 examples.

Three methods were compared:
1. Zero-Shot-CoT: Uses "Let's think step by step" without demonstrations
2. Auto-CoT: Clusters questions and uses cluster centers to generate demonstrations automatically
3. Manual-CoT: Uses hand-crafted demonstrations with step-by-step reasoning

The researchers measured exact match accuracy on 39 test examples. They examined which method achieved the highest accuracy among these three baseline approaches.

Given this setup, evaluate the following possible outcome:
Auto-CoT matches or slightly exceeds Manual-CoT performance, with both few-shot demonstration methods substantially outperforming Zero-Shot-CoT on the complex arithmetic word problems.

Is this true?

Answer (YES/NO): NO